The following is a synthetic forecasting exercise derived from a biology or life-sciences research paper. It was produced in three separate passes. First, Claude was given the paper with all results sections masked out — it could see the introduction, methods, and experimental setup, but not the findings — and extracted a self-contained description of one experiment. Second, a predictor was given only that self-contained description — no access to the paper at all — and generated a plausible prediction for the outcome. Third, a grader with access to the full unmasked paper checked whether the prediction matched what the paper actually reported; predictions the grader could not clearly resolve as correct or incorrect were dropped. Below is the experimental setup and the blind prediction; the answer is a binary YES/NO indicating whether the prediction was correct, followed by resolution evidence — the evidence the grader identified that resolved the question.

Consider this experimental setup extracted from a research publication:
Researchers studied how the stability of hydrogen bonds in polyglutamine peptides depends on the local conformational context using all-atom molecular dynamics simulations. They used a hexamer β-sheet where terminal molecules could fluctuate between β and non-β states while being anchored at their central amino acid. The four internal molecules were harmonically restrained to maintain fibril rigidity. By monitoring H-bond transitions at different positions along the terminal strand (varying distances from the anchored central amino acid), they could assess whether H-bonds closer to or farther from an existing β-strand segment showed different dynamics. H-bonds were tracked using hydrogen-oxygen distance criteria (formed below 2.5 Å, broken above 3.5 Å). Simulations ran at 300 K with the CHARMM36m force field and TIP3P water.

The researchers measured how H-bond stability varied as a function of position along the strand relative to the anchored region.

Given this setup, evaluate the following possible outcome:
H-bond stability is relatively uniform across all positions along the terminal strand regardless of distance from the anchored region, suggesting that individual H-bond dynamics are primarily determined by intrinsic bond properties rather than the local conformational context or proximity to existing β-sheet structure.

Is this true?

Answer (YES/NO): NO